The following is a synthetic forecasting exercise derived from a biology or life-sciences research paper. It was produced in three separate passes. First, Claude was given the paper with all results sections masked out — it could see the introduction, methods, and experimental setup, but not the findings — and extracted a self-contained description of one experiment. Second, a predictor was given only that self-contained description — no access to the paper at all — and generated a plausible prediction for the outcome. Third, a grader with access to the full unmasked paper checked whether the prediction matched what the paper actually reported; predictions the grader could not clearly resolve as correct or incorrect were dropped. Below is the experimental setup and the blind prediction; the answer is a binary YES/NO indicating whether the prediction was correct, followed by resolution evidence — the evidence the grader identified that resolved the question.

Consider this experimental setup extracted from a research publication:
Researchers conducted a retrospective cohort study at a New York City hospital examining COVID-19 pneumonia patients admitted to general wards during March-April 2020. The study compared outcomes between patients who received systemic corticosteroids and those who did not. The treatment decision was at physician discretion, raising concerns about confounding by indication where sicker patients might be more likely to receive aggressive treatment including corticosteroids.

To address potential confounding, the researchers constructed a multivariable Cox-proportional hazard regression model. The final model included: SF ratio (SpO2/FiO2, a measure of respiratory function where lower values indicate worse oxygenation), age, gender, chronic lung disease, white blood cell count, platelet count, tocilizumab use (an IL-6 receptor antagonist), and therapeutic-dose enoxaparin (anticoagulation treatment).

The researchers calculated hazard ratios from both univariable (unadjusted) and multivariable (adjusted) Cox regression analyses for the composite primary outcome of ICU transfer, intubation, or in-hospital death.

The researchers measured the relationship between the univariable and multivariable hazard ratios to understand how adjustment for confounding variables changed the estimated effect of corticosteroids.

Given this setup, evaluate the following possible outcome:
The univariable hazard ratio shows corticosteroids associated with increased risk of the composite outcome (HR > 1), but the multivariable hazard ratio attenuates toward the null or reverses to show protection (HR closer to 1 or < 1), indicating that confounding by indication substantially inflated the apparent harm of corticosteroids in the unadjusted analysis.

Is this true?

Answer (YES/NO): NO